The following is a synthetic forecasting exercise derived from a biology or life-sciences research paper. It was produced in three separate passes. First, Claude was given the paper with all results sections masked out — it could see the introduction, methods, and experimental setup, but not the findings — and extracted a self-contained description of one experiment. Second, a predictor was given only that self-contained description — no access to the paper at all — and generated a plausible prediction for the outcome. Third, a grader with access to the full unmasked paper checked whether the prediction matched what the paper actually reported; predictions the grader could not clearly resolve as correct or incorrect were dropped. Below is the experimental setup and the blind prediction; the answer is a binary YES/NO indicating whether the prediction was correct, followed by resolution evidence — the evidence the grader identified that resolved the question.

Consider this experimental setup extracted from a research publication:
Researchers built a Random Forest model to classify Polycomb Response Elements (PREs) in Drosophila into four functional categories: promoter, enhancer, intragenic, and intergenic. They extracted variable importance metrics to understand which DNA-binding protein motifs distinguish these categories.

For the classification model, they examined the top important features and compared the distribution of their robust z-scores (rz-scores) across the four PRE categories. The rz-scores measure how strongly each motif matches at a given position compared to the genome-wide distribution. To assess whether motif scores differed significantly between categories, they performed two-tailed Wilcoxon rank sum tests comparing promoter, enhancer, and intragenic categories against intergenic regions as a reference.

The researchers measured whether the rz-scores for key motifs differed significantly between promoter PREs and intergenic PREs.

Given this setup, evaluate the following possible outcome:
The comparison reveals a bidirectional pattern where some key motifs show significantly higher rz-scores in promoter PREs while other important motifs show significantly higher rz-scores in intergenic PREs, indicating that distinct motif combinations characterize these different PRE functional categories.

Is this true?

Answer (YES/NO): NO